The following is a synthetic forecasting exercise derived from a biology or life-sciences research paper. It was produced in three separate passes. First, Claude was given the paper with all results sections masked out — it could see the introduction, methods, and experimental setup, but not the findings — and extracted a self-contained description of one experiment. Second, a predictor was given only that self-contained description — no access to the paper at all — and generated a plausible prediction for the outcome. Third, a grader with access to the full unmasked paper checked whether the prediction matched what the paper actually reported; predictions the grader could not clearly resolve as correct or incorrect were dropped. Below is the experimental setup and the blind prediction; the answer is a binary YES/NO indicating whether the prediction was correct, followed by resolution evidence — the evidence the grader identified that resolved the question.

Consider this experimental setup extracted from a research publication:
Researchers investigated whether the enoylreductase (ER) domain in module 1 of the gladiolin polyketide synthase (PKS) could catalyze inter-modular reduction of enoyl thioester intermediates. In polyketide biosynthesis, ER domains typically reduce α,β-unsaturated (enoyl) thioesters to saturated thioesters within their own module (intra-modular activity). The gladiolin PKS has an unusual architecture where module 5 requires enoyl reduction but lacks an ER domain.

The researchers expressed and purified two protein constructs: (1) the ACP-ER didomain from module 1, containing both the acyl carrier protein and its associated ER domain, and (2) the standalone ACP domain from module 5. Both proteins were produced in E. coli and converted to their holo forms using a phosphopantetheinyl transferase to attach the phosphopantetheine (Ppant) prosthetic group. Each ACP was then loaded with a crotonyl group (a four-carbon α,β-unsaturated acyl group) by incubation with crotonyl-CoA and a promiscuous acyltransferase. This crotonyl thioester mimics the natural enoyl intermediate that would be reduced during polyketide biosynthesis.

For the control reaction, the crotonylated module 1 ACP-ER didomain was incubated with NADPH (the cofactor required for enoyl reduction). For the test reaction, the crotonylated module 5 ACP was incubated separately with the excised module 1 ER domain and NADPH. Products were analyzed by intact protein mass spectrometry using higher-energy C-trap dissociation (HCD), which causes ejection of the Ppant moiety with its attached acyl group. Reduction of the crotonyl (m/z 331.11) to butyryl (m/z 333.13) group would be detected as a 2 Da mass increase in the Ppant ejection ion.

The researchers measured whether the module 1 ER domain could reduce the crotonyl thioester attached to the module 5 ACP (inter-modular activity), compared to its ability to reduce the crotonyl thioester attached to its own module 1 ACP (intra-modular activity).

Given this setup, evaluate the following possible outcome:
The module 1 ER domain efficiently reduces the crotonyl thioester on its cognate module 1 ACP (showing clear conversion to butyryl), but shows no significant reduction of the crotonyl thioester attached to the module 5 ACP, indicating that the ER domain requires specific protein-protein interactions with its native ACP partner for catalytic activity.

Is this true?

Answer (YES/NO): YES